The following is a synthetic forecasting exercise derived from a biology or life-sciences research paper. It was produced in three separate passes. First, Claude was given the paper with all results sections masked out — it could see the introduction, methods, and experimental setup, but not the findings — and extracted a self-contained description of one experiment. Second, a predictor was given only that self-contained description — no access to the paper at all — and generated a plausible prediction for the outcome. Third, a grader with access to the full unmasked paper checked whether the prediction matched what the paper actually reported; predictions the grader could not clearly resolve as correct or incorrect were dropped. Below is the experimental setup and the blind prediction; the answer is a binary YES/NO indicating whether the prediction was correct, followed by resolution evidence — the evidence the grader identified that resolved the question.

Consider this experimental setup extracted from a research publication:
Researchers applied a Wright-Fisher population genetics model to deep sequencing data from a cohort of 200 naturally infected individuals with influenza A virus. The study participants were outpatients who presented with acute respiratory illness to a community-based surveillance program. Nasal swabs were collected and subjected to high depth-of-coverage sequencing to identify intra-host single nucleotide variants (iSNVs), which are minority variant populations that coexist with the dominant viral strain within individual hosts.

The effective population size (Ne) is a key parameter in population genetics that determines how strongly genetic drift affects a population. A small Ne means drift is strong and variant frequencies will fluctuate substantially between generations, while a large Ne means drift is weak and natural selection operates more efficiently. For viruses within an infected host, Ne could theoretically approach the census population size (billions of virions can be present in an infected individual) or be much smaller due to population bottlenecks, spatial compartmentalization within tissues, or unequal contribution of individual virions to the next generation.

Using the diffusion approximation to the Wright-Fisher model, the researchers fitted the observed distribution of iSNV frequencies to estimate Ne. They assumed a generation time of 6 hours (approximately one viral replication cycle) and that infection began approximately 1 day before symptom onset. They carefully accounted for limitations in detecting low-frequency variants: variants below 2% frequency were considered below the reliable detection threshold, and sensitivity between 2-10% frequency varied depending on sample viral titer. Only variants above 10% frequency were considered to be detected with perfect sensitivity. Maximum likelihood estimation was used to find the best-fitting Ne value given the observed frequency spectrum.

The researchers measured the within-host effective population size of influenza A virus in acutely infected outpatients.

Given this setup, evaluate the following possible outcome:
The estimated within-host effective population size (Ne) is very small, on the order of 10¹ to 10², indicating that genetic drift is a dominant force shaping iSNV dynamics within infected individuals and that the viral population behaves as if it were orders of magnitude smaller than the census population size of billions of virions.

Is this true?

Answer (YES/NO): YES